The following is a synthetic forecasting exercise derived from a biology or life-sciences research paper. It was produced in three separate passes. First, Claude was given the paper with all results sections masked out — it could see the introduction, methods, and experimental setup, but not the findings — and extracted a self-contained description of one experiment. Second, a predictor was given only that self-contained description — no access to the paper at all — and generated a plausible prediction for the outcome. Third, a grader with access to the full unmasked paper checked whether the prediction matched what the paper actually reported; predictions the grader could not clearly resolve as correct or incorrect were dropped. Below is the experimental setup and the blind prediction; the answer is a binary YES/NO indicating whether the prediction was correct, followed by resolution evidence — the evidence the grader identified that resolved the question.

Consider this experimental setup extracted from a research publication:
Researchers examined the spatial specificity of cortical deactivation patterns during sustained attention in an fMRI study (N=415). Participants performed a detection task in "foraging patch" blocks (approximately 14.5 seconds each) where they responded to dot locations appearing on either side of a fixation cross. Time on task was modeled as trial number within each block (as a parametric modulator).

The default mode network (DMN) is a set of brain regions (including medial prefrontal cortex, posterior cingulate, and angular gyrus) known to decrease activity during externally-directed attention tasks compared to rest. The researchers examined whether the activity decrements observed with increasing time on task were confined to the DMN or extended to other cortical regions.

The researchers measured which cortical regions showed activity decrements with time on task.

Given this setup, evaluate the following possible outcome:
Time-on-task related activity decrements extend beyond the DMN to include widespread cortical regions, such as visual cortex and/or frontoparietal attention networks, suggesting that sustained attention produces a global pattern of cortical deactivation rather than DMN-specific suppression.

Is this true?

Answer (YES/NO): NO